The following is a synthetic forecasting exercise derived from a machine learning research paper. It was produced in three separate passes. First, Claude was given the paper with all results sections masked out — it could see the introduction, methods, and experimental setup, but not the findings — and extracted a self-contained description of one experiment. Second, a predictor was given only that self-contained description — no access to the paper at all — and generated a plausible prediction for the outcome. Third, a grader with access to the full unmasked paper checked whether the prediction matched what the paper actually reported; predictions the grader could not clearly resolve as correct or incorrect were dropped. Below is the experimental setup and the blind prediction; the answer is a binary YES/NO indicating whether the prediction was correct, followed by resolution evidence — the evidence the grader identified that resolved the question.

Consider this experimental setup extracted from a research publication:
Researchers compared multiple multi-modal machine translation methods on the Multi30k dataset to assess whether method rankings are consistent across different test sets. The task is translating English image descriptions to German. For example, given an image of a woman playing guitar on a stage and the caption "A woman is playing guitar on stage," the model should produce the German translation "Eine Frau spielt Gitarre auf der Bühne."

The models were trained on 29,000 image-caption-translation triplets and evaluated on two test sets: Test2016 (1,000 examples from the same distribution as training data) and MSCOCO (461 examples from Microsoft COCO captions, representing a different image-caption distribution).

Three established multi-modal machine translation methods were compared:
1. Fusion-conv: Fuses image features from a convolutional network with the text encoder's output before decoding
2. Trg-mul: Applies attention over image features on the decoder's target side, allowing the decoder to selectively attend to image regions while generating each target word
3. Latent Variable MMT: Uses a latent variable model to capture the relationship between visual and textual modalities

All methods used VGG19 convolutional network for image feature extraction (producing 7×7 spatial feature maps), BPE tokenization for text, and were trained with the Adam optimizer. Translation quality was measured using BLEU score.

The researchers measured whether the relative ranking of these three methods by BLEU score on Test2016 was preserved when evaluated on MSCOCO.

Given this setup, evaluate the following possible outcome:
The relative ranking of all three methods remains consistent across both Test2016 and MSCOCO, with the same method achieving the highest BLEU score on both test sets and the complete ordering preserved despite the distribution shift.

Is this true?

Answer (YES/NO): YES